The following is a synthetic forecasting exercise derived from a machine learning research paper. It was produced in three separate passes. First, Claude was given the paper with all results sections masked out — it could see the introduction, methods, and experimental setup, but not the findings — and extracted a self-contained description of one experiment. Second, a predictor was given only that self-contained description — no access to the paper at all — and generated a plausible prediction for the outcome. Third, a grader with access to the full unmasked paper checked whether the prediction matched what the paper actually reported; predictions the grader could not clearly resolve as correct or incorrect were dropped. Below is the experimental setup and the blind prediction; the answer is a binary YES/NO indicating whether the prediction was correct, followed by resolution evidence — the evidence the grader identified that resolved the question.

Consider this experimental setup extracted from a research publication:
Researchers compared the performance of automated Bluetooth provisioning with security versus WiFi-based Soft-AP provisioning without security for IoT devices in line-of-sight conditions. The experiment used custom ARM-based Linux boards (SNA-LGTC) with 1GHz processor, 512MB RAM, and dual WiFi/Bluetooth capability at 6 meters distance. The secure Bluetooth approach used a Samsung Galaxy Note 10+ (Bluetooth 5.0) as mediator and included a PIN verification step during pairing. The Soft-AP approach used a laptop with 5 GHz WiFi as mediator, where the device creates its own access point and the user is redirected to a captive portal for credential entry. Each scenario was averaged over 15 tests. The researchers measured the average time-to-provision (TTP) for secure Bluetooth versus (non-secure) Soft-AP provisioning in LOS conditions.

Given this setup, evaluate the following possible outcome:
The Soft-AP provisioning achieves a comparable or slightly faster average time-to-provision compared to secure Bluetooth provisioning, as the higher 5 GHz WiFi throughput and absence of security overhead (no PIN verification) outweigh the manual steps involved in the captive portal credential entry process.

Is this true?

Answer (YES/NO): NO